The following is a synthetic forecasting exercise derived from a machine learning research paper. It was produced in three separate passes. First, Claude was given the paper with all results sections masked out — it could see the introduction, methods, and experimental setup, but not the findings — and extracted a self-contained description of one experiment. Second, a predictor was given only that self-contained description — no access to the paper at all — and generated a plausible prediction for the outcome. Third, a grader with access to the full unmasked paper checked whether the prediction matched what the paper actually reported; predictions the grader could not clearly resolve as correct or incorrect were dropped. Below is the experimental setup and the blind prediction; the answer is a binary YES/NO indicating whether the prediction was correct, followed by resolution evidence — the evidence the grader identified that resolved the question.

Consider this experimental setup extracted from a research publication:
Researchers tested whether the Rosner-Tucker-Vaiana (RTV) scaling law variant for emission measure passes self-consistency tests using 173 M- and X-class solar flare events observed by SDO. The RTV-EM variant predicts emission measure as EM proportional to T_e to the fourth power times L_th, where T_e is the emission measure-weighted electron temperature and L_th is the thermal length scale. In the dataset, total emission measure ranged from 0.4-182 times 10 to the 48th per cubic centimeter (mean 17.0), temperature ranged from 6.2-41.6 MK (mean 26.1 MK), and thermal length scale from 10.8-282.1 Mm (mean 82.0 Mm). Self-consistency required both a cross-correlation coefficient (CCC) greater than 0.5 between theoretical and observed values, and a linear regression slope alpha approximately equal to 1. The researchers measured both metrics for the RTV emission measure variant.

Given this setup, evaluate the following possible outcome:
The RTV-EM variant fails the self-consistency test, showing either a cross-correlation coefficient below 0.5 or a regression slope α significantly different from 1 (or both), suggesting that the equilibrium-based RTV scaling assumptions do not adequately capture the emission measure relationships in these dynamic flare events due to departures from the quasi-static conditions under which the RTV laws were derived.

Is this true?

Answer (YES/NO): YES